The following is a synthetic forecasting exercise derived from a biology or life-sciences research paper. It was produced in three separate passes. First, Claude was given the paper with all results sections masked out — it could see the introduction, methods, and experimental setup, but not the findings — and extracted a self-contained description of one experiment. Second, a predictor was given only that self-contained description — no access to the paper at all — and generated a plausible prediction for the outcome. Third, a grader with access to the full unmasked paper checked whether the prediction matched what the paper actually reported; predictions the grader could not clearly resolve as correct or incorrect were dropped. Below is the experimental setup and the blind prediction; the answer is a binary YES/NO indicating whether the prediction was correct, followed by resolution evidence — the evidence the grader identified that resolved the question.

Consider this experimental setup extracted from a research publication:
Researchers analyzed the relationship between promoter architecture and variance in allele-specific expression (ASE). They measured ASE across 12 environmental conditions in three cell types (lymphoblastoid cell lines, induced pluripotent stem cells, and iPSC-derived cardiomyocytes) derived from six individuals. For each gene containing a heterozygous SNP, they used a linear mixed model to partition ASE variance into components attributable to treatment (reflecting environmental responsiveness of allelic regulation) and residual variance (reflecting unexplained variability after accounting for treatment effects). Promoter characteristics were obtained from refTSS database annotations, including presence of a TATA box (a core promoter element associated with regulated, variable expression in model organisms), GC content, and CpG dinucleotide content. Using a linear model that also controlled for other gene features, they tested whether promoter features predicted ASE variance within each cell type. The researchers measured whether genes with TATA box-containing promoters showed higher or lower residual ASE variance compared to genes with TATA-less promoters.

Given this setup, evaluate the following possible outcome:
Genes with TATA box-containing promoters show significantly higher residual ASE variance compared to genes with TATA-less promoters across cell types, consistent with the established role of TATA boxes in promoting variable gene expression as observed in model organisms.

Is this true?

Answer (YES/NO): YES